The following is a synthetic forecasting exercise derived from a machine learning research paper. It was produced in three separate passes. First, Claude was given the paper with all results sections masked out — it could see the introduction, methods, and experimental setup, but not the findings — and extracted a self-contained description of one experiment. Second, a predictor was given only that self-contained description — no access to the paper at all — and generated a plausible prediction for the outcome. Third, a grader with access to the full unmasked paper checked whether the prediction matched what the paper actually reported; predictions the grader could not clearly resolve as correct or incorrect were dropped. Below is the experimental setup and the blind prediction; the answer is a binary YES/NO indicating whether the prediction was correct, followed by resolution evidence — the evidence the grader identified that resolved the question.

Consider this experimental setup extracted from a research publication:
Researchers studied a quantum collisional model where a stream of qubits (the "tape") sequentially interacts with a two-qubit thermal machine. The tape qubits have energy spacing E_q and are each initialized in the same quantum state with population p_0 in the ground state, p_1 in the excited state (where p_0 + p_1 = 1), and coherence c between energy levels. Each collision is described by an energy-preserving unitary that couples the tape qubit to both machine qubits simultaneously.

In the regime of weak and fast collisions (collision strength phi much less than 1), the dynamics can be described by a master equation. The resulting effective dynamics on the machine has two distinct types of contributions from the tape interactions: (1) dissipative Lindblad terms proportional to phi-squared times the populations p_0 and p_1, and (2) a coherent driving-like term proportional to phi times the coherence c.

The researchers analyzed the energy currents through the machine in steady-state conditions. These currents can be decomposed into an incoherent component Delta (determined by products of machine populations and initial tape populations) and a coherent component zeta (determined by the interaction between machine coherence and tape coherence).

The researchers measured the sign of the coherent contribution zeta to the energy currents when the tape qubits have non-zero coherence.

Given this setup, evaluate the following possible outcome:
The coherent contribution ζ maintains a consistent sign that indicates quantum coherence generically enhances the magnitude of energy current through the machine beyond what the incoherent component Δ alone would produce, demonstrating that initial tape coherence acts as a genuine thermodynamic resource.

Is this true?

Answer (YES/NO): NO